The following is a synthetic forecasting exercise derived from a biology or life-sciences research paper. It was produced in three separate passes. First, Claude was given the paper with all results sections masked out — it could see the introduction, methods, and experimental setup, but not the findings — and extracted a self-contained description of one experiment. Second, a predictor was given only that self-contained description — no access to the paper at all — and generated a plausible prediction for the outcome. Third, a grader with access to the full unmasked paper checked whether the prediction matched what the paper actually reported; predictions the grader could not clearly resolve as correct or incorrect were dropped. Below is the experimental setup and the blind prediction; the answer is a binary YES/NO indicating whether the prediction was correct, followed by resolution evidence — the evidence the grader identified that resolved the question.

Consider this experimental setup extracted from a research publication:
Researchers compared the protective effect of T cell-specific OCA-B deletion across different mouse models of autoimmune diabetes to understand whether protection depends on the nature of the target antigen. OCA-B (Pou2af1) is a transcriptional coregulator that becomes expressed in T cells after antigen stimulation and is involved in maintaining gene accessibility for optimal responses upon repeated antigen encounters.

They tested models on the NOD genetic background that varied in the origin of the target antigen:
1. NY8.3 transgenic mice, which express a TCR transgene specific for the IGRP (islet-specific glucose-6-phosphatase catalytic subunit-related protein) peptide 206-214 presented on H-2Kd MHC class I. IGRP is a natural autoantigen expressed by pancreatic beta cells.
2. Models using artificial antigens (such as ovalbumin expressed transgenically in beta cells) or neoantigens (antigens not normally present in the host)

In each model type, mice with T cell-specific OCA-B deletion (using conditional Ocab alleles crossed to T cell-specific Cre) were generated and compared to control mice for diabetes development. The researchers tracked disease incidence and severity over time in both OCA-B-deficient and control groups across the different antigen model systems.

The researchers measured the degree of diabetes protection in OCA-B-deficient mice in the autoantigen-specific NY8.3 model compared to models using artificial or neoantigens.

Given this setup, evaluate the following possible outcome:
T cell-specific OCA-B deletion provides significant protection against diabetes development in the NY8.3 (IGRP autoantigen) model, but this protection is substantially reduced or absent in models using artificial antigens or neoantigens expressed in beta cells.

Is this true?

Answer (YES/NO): YES